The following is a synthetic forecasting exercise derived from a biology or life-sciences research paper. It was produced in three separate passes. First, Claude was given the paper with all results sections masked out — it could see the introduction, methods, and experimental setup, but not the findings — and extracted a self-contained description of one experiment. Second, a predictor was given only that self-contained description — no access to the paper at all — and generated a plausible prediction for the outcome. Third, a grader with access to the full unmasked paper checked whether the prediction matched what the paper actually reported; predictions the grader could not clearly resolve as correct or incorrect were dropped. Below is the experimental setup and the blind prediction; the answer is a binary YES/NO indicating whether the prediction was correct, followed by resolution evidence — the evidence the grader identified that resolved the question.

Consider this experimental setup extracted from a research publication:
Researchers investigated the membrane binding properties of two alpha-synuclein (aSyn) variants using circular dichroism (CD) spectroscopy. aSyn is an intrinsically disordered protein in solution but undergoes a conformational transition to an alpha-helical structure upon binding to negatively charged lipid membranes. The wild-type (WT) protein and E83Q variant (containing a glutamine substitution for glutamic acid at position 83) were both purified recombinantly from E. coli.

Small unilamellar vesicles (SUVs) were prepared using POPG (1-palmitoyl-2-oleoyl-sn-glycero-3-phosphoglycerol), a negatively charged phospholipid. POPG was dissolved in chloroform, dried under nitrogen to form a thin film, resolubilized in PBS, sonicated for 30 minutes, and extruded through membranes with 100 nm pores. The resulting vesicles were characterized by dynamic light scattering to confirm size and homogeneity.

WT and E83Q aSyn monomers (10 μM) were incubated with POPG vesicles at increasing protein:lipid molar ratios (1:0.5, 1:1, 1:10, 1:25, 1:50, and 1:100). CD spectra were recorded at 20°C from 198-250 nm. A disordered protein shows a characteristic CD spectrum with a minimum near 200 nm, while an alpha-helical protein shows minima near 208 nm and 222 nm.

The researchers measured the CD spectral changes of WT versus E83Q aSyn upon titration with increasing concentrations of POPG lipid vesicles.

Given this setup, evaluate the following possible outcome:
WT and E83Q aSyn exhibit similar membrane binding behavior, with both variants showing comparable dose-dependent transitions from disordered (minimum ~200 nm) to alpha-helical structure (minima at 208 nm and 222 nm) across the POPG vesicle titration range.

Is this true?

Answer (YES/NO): YES